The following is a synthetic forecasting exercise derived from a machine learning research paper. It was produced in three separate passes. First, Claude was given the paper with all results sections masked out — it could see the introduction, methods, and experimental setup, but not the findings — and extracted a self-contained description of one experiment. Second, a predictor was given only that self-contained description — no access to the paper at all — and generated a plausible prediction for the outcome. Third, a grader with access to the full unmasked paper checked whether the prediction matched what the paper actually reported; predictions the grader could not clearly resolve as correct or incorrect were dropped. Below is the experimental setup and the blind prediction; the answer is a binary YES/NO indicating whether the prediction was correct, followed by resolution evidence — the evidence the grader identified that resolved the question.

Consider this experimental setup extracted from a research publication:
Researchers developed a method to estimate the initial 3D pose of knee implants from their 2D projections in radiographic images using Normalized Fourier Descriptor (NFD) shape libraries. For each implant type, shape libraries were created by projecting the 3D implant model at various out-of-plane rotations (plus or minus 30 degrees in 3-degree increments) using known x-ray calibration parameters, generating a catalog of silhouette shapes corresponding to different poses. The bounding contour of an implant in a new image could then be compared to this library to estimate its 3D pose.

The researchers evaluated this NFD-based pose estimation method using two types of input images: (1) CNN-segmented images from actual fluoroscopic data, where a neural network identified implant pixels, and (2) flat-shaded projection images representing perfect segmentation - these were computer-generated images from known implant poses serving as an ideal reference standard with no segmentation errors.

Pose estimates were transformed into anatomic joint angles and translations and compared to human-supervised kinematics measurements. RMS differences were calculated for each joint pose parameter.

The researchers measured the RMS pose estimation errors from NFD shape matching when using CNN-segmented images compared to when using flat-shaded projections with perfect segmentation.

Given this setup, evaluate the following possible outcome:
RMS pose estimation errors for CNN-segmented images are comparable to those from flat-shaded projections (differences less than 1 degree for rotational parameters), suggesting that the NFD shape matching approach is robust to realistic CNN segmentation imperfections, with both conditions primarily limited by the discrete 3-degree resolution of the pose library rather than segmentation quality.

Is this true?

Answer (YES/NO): NO